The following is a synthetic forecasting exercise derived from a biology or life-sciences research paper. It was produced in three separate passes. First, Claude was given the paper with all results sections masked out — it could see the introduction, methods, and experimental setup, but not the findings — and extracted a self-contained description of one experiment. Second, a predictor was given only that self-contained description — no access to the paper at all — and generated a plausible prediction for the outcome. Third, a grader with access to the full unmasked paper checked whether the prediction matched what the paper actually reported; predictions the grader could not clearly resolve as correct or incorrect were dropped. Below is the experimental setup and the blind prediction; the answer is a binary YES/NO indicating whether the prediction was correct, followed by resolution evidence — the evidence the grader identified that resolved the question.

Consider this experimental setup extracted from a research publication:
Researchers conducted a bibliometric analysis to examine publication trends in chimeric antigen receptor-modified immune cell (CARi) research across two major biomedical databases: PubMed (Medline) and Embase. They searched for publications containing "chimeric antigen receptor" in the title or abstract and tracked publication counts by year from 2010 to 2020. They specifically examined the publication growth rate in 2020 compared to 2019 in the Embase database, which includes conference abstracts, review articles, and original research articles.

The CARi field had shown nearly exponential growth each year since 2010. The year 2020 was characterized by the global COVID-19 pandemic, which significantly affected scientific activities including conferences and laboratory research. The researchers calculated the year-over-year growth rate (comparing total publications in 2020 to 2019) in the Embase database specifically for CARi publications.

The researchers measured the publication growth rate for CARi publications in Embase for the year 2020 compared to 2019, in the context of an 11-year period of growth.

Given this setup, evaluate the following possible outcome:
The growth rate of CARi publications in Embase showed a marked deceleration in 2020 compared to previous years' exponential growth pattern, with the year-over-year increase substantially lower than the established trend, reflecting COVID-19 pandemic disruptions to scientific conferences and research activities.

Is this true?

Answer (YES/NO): YES